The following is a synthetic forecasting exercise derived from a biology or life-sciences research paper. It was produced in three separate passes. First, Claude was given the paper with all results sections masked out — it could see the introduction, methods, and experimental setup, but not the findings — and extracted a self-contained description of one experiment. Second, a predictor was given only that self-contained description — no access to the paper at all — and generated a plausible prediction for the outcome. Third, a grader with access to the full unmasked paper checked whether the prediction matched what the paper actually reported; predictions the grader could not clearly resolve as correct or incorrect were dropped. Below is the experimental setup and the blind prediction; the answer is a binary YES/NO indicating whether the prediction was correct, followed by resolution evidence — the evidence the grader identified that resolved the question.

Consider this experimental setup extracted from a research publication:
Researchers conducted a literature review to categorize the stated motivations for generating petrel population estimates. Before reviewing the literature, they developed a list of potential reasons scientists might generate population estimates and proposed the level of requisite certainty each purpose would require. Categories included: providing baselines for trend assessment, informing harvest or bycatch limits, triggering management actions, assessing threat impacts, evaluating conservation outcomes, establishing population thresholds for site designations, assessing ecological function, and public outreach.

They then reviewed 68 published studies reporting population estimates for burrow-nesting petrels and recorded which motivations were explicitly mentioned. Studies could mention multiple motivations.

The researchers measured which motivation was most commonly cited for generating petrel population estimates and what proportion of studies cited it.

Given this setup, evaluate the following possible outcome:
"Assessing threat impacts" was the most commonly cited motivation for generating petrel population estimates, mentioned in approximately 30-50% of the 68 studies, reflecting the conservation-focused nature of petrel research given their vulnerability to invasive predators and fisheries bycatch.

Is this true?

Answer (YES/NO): NO